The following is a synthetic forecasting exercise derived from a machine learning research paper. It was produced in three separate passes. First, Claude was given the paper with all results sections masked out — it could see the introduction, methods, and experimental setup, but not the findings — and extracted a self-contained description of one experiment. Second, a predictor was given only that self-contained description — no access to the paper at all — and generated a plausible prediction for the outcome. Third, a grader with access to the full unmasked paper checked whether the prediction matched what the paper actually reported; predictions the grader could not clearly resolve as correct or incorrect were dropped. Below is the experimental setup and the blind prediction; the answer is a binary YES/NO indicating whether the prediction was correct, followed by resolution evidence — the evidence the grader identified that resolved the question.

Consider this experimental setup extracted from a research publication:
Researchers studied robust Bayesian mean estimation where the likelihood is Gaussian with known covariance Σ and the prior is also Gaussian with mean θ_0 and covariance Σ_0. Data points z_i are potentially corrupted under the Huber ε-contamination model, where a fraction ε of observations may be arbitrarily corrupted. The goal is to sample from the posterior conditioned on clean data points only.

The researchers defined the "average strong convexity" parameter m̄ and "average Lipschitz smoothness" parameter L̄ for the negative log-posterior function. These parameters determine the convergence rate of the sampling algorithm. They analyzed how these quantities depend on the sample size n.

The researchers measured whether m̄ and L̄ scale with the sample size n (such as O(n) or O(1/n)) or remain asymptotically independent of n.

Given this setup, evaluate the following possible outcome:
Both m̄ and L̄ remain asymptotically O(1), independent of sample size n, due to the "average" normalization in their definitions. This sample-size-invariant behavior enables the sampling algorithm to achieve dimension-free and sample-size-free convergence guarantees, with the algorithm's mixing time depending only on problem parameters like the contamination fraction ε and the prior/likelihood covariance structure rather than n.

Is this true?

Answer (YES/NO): NO